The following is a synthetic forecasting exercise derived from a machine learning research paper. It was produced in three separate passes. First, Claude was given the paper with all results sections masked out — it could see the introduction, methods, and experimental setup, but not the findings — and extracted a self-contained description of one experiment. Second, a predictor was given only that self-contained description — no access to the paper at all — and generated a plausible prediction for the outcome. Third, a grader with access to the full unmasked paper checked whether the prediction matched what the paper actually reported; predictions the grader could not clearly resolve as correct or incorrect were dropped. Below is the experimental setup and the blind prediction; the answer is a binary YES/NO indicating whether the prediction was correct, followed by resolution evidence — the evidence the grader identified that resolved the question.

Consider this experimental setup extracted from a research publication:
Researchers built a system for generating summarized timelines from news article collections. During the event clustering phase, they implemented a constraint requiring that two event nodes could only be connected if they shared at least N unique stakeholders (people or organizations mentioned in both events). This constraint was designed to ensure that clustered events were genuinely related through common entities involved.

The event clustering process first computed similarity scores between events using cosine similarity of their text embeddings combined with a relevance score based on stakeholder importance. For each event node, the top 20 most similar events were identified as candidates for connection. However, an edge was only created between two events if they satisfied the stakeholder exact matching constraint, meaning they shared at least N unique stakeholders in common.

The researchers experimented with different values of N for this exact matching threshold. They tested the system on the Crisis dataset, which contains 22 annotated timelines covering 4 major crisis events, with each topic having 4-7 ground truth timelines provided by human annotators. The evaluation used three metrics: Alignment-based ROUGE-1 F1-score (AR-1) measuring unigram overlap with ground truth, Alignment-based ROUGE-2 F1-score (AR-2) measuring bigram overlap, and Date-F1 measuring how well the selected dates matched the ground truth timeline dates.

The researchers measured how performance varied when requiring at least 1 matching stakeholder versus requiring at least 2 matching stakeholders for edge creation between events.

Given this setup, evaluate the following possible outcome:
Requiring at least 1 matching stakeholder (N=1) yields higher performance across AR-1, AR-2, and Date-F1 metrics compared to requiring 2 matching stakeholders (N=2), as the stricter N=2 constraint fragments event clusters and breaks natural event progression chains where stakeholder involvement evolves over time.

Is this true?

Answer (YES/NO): YES